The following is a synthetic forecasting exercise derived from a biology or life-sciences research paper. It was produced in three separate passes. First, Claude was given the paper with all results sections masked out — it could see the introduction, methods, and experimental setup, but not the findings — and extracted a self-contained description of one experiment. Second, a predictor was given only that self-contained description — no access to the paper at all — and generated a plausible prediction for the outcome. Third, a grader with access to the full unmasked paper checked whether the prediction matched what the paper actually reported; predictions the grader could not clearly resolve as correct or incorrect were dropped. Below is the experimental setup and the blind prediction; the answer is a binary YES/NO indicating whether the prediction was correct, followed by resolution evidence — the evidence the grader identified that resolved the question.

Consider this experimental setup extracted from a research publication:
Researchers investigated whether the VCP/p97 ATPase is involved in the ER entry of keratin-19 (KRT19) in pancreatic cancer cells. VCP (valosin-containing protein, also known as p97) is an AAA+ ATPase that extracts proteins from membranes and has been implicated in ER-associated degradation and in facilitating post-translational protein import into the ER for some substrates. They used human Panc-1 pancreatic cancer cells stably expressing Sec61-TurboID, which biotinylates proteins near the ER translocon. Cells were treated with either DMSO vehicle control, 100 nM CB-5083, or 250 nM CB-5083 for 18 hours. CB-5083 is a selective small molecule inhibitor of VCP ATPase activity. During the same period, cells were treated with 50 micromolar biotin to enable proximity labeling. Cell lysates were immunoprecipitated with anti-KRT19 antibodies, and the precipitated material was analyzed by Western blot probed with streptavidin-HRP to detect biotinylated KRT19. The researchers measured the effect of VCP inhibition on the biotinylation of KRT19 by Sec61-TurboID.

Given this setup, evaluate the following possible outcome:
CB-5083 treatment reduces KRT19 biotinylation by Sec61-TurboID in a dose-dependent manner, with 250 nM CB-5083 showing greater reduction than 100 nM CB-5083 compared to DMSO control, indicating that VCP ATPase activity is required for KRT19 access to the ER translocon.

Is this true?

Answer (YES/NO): NO